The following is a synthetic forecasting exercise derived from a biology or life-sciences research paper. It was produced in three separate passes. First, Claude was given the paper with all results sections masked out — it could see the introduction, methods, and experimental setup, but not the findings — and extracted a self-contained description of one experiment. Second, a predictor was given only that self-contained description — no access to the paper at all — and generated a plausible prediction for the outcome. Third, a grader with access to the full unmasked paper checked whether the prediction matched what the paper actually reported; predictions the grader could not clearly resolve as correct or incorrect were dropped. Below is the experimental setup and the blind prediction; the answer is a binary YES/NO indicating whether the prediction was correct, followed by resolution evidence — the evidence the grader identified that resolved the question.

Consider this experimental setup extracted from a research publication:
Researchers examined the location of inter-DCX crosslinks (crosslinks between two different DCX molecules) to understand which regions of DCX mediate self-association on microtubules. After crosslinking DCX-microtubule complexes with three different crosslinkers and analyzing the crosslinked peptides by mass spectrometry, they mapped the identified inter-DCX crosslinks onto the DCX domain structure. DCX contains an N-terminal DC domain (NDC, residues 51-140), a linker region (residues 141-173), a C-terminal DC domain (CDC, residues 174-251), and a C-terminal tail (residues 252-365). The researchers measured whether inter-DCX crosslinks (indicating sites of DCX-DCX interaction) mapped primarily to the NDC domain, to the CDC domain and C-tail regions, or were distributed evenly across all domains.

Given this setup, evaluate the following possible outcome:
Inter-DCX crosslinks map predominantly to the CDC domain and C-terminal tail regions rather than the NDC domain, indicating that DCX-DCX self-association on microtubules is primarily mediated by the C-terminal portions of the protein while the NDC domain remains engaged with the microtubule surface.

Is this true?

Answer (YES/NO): YES